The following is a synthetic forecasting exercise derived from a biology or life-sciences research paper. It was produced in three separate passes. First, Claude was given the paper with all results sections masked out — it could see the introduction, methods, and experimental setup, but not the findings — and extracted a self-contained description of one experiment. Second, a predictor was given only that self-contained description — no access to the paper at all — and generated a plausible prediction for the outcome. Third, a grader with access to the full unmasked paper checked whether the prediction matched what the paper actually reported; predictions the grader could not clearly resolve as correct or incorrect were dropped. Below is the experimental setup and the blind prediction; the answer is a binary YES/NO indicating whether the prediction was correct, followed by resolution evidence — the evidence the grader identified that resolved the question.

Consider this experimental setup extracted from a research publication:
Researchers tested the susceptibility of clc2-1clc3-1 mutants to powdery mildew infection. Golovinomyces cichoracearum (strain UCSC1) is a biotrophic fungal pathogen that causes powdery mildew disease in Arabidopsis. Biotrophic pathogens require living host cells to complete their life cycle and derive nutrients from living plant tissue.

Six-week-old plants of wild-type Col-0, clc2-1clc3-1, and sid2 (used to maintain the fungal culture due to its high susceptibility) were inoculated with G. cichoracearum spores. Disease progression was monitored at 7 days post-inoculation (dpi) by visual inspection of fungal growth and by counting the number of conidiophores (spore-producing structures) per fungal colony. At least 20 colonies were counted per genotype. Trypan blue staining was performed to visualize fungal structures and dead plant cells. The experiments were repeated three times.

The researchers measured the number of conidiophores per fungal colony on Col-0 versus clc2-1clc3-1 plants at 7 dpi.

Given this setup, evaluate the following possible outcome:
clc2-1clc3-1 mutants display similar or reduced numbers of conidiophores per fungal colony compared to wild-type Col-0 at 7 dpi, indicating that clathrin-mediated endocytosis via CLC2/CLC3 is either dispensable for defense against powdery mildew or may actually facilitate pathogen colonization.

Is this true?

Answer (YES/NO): YES